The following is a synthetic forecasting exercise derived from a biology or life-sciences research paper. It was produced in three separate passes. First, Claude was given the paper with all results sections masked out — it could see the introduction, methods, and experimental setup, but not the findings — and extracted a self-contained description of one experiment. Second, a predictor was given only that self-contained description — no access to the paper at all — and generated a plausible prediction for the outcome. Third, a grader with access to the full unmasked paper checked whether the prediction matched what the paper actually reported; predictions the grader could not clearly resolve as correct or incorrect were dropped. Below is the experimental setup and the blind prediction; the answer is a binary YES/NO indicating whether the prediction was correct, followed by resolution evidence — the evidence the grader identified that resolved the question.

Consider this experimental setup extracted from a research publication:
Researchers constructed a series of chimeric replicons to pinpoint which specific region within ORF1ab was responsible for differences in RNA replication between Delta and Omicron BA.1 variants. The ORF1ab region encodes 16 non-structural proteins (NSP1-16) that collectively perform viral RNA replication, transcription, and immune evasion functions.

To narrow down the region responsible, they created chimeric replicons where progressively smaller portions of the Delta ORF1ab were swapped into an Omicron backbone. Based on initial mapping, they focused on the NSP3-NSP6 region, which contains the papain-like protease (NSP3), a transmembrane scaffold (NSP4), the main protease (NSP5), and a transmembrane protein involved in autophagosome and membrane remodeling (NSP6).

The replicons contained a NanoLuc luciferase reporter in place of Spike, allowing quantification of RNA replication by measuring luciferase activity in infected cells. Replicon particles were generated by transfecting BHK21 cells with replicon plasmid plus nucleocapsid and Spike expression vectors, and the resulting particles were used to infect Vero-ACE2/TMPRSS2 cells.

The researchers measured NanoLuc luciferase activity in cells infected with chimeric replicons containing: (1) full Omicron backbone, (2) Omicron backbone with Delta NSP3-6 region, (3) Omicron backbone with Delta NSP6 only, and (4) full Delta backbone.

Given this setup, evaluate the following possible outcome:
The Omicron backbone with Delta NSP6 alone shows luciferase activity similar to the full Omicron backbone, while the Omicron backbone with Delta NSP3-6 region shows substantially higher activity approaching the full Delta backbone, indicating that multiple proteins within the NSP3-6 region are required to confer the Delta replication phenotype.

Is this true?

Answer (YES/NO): NO